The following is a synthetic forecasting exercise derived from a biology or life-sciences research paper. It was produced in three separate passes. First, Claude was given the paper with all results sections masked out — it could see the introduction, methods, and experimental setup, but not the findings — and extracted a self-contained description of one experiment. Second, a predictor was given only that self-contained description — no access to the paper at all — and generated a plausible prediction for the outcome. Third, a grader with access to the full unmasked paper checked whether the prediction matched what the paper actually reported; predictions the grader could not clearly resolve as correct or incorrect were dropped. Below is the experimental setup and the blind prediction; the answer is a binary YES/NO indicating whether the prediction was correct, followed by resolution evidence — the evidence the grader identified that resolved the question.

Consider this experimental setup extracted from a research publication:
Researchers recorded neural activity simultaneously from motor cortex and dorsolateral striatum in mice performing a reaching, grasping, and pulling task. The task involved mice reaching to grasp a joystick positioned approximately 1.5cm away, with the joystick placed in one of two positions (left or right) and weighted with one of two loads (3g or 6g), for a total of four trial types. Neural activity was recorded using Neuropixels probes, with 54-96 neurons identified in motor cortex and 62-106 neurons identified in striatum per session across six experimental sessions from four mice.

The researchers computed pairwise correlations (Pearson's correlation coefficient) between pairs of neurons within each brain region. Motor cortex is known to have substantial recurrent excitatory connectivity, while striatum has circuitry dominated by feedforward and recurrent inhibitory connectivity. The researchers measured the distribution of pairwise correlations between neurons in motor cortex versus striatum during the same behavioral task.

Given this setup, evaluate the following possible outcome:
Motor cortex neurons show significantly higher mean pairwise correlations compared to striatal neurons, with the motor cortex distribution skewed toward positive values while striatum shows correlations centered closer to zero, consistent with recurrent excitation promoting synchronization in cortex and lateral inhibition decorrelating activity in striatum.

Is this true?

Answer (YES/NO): YES